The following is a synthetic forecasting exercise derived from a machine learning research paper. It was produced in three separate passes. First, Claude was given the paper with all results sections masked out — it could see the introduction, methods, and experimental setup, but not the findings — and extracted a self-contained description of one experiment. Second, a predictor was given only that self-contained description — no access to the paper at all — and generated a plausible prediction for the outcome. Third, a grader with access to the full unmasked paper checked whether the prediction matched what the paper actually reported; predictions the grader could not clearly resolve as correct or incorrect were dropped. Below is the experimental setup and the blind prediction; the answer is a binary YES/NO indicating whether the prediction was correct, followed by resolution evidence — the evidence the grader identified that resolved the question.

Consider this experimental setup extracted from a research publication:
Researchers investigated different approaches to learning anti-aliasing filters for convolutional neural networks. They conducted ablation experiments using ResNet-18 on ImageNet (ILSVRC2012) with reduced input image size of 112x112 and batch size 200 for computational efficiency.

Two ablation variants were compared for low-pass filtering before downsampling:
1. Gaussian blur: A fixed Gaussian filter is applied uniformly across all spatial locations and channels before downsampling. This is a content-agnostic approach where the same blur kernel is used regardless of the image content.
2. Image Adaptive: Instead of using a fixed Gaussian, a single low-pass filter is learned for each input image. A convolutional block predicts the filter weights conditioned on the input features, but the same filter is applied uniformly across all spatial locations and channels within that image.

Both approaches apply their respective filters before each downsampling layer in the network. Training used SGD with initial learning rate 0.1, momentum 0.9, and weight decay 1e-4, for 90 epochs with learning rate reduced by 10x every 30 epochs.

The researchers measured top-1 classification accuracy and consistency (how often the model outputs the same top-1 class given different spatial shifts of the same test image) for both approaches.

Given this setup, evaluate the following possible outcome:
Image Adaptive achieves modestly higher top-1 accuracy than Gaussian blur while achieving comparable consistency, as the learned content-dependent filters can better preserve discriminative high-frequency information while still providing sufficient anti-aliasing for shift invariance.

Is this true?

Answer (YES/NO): NO